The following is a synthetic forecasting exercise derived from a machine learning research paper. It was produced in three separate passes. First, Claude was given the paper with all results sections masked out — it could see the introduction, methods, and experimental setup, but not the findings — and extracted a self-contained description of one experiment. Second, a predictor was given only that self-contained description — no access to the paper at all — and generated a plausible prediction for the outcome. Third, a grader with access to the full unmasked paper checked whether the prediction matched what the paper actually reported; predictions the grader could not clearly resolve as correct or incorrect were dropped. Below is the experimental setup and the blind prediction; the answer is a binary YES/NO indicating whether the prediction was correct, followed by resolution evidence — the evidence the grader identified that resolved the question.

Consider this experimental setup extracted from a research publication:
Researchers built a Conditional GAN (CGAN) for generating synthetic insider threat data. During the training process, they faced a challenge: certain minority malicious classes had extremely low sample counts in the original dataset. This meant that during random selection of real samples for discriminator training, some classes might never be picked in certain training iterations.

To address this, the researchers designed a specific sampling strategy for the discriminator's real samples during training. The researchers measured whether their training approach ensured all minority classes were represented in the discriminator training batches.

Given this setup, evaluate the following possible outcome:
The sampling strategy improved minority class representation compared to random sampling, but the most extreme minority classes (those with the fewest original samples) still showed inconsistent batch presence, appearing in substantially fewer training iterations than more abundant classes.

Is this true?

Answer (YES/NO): NO